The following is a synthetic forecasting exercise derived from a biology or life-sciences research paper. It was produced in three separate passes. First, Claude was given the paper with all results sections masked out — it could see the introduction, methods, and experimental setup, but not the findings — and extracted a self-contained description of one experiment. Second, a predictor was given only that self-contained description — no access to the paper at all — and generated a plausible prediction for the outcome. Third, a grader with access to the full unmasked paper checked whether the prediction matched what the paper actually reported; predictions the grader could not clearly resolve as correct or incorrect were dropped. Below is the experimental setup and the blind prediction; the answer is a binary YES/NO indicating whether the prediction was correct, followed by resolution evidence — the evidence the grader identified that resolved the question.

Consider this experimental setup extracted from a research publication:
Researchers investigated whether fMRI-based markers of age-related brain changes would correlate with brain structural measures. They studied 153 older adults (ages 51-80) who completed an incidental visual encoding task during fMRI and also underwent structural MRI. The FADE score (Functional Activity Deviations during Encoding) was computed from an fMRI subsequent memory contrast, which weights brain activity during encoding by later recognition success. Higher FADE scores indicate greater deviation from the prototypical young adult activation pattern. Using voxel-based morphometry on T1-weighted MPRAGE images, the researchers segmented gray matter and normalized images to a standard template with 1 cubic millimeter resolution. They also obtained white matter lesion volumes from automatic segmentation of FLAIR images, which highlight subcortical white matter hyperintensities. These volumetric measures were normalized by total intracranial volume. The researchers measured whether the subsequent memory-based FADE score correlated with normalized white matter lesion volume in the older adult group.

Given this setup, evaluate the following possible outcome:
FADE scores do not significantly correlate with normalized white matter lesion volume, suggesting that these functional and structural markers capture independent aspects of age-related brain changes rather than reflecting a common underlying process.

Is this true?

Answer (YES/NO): YES